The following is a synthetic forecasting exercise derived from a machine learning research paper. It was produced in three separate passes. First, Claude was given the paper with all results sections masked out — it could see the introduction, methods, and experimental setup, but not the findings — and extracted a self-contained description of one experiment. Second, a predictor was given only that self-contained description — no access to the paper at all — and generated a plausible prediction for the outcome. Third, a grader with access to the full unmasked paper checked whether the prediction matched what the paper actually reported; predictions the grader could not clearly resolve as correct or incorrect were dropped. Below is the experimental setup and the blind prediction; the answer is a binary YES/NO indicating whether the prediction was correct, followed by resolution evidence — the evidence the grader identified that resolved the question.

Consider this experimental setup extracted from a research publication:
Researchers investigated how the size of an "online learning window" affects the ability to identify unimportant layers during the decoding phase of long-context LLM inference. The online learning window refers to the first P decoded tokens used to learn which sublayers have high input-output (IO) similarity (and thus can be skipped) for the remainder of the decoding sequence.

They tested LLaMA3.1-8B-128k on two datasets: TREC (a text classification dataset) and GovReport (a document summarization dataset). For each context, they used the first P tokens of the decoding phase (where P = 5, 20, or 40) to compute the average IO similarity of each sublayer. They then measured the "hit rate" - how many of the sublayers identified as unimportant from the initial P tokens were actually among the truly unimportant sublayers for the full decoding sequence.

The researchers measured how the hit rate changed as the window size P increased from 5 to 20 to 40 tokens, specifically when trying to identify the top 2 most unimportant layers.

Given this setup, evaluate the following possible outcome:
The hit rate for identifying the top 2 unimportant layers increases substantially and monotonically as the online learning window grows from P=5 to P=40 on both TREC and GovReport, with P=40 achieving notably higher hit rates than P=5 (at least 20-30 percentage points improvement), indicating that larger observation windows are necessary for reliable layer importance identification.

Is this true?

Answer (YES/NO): NO